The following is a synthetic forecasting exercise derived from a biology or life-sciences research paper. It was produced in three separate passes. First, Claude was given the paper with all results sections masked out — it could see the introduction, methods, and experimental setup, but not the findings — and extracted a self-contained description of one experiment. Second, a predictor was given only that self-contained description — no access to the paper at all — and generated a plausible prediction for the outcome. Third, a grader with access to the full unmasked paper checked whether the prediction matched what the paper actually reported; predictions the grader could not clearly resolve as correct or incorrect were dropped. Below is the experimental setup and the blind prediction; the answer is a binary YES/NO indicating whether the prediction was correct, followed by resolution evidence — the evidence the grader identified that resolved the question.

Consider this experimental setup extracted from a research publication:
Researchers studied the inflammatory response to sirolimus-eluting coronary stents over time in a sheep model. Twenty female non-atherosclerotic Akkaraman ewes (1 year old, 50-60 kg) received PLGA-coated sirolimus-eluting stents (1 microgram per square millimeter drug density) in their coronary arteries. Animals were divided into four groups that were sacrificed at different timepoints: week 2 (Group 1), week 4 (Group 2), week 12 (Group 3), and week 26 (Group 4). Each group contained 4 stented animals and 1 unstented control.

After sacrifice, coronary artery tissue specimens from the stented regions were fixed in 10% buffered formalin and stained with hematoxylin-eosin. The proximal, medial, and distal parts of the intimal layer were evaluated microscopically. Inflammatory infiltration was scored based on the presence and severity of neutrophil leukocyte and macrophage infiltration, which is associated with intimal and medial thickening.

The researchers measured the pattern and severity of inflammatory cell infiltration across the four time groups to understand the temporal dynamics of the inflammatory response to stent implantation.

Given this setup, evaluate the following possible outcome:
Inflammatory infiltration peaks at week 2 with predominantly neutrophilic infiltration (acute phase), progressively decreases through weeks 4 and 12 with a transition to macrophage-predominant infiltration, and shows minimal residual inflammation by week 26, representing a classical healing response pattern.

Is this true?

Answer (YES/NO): NO